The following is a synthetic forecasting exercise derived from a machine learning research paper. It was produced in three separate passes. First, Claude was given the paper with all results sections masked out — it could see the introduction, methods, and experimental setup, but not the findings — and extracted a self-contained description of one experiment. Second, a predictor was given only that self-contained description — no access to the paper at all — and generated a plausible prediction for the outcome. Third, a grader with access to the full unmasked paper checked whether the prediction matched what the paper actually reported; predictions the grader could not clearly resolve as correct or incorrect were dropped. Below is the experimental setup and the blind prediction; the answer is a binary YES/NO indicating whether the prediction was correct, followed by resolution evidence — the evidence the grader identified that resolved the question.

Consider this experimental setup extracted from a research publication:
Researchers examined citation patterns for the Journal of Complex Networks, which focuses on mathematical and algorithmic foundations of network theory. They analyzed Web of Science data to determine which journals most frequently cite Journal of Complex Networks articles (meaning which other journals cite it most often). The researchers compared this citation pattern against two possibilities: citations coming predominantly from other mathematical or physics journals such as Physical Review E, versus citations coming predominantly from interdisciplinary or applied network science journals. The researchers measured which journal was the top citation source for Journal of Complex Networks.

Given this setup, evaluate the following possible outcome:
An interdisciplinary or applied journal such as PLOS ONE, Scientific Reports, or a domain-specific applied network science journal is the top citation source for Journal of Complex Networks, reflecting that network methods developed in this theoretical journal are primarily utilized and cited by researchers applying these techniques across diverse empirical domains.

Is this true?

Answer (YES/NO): NO